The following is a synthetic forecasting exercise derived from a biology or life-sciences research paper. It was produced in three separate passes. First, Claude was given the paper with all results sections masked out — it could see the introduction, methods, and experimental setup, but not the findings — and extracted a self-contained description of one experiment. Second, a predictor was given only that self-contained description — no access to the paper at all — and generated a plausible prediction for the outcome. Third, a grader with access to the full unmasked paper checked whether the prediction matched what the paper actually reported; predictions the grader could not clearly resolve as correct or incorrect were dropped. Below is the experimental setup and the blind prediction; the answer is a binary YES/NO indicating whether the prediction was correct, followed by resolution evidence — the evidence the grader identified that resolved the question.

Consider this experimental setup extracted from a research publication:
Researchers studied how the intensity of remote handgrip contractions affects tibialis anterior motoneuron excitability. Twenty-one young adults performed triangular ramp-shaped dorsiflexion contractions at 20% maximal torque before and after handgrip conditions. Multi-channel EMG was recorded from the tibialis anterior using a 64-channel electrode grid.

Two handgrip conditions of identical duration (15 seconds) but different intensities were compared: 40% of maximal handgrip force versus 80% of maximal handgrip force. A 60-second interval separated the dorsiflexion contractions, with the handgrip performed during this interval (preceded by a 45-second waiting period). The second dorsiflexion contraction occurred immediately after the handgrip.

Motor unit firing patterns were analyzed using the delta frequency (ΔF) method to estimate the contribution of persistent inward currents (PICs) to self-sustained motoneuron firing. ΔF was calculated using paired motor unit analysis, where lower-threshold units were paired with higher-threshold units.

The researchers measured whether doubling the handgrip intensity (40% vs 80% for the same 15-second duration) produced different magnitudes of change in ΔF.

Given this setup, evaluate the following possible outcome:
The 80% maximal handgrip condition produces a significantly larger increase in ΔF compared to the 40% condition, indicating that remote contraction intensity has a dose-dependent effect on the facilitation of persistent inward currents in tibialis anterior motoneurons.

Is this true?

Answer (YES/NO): NO